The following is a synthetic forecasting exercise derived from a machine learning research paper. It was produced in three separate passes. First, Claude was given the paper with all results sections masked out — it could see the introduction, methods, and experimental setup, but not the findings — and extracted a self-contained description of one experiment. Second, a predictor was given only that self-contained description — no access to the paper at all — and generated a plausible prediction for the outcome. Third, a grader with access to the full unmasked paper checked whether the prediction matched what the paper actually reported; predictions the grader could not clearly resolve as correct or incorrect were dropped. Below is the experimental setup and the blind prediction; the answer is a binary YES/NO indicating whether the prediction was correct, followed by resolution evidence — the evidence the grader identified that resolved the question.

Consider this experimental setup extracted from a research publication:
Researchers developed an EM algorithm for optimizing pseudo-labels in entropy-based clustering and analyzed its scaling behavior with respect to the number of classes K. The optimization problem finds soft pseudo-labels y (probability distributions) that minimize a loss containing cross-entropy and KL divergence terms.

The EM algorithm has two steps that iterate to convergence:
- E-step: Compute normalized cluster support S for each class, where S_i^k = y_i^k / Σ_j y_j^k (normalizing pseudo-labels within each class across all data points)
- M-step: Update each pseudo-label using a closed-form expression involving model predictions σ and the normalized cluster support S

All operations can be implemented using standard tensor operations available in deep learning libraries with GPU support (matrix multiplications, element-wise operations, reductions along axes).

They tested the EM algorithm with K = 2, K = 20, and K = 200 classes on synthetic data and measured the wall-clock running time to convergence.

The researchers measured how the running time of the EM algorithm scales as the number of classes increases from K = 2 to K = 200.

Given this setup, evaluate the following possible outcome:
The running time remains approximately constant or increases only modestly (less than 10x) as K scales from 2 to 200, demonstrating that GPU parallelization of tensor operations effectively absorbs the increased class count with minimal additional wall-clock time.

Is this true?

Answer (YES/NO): YES